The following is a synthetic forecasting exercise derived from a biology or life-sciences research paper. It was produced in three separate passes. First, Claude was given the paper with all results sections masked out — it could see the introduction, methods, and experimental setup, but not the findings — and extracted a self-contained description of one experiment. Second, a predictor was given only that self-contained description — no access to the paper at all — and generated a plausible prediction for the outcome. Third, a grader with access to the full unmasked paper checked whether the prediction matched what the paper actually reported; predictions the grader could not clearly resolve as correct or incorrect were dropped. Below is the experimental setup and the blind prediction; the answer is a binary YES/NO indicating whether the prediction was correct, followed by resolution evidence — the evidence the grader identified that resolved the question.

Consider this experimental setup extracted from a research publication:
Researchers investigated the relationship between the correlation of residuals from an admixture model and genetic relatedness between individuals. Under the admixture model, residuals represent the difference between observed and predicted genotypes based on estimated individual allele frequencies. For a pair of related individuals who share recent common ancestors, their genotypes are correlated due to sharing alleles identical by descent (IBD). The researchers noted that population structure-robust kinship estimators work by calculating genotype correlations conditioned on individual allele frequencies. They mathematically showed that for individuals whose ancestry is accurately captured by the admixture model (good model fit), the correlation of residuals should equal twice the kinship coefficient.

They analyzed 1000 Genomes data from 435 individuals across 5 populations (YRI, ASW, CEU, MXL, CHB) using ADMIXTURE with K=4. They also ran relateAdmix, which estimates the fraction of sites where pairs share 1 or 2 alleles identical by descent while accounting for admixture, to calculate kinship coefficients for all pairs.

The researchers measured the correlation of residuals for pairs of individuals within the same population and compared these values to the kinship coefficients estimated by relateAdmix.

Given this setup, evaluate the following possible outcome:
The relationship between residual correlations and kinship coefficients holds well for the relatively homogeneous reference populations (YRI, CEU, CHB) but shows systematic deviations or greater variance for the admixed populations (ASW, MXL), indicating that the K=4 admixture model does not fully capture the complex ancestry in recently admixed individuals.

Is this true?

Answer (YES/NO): NO